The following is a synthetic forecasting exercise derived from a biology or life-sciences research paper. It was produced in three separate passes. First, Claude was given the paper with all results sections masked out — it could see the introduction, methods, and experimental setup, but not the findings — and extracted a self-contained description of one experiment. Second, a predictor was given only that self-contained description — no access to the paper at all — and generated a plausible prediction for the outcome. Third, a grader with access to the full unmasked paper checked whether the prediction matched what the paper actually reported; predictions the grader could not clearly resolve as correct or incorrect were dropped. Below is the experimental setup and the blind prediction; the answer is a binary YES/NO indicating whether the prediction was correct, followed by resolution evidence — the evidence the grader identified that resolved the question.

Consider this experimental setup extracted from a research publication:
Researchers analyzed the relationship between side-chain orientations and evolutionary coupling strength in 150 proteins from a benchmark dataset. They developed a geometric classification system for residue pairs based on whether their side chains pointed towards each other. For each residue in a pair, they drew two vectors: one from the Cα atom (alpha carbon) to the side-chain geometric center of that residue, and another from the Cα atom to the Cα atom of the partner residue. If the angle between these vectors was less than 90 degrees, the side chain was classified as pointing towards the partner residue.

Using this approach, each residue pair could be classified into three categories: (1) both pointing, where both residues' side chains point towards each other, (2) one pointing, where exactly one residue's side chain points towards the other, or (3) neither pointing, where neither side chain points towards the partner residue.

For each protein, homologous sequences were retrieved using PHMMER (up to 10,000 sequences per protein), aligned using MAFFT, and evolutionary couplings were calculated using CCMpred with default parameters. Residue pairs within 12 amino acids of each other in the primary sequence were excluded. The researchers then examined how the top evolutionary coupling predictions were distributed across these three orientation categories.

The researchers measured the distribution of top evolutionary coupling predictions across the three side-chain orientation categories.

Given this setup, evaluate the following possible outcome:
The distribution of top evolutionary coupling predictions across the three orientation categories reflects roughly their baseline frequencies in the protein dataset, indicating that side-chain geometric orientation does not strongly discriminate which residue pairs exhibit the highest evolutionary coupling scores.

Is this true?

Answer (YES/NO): NO